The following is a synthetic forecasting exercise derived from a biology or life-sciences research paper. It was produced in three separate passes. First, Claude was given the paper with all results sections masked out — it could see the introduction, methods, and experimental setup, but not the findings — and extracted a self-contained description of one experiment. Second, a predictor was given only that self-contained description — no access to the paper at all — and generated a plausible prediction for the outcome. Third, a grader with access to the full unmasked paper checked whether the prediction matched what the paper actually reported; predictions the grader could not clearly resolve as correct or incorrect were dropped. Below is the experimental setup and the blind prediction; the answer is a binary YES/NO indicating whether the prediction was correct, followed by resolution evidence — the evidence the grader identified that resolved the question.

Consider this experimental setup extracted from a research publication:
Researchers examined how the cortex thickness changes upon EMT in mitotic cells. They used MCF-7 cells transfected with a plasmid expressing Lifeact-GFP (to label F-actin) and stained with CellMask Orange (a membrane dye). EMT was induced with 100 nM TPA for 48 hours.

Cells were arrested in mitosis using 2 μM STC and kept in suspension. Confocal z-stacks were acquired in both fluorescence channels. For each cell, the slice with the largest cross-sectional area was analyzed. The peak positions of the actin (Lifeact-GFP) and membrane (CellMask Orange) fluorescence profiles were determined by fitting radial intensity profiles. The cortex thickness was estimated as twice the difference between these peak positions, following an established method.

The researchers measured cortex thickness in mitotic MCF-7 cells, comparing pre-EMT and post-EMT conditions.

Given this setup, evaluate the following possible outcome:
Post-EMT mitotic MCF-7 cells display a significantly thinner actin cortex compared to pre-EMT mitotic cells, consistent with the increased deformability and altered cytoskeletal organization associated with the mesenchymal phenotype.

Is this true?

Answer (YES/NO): NO